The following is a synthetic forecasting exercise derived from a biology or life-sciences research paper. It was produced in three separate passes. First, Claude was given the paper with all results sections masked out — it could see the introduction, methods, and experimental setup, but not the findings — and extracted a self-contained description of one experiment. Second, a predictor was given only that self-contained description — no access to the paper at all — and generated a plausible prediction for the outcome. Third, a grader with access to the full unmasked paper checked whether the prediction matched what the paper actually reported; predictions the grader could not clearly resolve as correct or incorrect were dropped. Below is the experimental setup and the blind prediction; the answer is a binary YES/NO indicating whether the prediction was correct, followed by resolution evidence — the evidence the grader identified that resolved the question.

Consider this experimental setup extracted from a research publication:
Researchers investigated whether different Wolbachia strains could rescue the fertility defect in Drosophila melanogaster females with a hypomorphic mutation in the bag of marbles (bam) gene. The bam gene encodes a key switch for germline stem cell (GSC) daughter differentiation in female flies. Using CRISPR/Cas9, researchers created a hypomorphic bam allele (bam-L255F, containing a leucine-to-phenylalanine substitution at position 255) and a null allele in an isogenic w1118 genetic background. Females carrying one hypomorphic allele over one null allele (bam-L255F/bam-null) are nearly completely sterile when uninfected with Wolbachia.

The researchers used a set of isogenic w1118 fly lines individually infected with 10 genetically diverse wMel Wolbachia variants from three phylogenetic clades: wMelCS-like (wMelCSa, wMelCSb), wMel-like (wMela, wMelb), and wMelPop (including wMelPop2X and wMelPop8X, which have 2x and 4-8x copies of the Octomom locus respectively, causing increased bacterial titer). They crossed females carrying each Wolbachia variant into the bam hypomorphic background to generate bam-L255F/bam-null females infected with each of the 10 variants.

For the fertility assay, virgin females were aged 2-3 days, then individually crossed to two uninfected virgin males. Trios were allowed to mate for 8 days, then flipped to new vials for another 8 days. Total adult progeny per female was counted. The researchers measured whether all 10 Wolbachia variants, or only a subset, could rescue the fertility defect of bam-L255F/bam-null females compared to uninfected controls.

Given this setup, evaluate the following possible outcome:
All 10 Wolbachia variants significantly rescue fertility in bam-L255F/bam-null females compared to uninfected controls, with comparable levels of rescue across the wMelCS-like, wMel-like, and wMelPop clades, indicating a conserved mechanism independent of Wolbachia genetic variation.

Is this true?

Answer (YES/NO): NO